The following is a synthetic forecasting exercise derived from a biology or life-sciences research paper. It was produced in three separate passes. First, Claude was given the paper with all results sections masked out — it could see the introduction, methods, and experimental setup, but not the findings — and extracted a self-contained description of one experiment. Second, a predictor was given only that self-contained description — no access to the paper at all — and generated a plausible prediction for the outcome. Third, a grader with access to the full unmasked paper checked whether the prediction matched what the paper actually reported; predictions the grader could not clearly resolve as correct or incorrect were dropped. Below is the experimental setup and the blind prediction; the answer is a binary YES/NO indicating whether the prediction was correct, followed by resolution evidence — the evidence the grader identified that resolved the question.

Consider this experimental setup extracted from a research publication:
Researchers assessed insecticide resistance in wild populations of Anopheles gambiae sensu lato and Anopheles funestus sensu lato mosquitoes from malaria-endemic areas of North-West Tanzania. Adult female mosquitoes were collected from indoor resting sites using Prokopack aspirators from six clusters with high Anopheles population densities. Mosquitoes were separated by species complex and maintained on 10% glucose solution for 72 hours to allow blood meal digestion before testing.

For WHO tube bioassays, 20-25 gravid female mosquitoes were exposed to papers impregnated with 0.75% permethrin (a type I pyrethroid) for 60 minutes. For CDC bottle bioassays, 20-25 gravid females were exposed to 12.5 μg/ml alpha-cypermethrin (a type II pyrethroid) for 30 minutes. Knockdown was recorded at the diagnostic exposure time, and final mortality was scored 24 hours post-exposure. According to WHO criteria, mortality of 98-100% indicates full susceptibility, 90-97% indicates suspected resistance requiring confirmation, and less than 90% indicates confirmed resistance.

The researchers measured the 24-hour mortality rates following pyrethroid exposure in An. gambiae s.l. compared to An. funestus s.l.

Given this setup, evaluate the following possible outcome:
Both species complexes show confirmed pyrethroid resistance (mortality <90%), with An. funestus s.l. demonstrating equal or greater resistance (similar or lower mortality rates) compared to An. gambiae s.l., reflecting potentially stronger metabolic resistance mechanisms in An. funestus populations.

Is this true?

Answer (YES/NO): NO